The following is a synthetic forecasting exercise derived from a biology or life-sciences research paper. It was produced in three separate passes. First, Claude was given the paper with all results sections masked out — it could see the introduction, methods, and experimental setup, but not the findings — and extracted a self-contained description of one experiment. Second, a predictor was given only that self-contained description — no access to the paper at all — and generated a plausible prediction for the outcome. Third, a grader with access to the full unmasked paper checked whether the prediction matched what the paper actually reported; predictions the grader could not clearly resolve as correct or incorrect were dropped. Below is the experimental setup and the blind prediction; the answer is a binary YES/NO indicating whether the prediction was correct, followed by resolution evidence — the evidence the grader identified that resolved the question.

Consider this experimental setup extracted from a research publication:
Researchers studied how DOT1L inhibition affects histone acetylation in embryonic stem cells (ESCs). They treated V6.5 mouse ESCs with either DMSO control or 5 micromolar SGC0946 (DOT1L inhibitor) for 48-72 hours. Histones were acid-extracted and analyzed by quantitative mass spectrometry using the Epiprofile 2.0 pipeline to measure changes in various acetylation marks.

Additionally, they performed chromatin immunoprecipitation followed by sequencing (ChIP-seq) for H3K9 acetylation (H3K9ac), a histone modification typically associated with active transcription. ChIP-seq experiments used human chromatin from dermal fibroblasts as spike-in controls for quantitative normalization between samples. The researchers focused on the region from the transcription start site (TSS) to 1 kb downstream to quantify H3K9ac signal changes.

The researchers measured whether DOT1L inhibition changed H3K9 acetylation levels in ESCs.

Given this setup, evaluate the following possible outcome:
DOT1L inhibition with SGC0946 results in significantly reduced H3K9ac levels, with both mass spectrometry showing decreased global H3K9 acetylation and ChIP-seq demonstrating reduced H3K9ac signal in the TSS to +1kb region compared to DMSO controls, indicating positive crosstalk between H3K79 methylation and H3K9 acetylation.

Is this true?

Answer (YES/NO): NO